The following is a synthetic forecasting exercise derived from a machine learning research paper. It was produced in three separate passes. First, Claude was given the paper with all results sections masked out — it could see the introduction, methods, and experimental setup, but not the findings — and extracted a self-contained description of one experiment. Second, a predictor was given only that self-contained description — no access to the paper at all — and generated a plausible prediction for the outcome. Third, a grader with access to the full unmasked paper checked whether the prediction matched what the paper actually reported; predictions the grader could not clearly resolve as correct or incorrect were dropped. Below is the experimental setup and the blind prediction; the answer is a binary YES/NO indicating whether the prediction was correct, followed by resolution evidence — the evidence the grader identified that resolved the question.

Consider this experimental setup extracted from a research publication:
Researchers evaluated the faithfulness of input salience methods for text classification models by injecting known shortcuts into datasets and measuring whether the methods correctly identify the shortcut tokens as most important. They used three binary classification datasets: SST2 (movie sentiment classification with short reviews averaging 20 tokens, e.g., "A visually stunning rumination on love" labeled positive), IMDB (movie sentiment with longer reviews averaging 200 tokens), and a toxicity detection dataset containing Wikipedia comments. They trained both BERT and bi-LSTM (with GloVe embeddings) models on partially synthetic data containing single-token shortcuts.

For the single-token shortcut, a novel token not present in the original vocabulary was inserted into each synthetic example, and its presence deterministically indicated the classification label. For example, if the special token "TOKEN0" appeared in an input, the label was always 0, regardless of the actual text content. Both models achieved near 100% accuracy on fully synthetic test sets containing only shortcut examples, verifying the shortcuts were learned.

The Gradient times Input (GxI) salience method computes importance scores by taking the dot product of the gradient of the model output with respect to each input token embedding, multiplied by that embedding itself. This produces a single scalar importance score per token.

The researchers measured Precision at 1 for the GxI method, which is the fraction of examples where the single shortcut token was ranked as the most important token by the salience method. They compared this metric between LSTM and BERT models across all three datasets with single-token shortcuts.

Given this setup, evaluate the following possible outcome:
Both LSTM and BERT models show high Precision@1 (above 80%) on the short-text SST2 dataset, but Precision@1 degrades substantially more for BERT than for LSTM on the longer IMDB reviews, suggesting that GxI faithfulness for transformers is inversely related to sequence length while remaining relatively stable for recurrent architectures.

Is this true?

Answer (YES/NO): NO